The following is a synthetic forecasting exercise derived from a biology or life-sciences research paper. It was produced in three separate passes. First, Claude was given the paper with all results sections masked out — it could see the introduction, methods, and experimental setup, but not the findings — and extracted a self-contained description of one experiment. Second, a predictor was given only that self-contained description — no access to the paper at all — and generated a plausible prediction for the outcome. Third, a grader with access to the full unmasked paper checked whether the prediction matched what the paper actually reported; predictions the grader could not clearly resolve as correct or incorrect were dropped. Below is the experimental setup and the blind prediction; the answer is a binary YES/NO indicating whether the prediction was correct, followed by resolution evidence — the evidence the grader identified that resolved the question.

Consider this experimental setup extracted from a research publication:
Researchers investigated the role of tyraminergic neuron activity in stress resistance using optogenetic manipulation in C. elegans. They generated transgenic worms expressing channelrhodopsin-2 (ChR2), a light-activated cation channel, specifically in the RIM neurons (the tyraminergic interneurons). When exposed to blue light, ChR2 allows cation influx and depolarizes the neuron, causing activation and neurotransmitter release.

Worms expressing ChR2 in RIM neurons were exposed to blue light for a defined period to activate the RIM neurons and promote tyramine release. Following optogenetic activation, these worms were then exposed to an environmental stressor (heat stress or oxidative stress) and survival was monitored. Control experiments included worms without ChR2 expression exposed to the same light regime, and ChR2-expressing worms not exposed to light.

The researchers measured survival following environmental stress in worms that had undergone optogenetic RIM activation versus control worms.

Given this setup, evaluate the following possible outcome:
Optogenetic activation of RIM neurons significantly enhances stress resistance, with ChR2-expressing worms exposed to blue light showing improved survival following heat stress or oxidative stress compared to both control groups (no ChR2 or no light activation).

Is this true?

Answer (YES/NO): NO